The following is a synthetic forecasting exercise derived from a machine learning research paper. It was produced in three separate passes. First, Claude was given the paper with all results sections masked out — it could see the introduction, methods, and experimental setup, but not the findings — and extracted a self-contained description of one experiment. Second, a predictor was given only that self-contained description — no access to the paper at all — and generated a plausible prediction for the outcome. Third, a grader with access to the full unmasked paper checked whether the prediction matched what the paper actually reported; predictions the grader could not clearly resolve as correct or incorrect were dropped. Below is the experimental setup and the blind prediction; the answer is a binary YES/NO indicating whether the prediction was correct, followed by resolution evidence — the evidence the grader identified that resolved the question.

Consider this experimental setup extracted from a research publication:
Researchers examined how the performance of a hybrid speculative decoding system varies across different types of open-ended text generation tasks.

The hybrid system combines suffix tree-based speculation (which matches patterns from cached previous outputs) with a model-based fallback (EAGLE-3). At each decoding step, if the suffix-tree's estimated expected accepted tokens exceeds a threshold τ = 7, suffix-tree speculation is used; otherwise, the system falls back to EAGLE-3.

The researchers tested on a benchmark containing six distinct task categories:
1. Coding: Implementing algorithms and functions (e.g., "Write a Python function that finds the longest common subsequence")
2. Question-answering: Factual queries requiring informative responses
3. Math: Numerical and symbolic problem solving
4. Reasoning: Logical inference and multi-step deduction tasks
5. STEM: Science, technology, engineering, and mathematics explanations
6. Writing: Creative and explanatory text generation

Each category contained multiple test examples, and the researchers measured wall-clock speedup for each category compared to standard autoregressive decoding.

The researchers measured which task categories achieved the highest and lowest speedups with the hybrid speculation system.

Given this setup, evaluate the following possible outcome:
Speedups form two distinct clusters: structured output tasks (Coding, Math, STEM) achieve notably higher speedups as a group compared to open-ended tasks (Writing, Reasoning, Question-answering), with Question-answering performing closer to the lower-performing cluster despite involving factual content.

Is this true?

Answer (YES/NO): NO